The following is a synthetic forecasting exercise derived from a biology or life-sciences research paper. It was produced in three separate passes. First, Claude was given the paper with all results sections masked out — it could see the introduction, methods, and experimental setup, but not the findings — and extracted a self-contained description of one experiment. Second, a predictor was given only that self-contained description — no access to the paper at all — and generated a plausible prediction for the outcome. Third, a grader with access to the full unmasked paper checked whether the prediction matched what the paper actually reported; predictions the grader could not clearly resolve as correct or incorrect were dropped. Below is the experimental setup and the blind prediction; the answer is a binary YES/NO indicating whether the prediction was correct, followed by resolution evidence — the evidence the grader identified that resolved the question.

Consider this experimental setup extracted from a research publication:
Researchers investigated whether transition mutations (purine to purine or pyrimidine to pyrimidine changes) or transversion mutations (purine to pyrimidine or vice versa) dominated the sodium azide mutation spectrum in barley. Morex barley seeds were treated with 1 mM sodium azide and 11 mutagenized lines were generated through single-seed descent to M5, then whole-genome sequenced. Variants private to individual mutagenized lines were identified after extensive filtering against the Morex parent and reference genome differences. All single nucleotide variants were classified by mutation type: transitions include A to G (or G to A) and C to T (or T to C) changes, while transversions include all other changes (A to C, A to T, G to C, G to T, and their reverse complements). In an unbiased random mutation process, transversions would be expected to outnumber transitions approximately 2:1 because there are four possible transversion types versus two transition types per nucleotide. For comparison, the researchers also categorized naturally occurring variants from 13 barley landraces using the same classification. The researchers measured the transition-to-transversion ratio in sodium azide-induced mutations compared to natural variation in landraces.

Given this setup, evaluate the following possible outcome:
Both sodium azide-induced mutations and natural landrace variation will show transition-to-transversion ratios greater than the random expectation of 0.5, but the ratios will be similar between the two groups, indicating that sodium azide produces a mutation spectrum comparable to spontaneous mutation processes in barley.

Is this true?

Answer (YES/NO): NO